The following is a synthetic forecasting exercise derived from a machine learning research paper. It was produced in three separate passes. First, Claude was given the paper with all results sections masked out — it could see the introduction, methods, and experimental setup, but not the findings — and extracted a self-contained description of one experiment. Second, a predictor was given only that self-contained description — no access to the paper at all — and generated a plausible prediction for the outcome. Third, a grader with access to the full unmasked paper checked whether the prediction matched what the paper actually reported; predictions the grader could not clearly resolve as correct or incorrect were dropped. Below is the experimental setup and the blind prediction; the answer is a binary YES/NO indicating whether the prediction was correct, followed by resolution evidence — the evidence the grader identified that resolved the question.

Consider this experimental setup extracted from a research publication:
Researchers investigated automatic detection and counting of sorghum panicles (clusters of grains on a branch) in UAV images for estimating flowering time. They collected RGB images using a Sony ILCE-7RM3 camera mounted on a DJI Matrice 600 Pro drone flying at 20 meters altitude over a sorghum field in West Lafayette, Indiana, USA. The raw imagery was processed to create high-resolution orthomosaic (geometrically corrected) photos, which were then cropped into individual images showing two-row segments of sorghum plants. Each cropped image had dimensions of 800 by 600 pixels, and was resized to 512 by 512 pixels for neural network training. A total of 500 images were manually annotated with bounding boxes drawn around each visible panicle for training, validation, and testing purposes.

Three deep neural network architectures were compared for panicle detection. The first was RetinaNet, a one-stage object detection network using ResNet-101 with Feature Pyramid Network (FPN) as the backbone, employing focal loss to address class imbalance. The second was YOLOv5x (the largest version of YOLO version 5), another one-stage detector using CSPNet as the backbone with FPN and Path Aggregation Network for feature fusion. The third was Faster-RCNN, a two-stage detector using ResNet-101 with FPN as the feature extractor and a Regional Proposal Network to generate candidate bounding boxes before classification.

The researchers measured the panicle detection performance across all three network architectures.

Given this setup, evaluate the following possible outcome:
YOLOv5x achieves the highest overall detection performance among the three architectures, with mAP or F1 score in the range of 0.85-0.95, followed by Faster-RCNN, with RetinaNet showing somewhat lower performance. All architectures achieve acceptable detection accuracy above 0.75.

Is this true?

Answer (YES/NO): NO